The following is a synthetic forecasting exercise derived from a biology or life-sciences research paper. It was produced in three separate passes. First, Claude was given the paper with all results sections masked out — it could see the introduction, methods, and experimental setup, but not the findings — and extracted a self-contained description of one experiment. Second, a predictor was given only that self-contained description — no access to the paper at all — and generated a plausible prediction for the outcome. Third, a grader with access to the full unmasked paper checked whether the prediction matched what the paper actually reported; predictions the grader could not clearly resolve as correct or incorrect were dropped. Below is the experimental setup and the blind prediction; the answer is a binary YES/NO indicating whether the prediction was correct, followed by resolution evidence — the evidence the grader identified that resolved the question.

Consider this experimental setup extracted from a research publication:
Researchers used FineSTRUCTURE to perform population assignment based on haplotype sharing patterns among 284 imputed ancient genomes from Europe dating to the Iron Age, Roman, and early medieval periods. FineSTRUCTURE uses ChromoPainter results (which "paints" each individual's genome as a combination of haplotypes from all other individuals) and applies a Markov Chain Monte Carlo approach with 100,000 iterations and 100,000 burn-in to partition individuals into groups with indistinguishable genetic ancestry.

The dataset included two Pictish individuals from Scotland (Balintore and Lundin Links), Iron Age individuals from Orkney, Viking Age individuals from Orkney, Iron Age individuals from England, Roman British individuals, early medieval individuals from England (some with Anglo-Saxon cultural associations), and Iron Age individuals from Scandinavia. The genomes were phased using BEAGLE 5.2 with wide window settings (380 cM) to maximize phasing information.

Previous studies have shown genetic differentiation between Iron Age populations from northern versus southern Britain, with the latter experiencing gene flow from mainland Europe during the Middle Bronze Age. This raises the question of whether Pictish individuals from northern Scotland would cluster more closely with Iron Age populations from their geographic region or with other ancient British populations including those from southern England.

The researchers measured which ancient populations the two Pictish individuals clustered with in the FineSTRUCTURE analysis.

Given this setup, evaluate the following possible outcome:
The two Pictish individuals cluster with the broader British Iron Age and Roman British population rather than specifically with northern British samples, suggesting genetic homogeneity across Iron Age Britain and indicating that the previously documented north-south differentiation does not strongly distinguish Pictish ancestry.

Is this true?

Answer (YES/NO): YES